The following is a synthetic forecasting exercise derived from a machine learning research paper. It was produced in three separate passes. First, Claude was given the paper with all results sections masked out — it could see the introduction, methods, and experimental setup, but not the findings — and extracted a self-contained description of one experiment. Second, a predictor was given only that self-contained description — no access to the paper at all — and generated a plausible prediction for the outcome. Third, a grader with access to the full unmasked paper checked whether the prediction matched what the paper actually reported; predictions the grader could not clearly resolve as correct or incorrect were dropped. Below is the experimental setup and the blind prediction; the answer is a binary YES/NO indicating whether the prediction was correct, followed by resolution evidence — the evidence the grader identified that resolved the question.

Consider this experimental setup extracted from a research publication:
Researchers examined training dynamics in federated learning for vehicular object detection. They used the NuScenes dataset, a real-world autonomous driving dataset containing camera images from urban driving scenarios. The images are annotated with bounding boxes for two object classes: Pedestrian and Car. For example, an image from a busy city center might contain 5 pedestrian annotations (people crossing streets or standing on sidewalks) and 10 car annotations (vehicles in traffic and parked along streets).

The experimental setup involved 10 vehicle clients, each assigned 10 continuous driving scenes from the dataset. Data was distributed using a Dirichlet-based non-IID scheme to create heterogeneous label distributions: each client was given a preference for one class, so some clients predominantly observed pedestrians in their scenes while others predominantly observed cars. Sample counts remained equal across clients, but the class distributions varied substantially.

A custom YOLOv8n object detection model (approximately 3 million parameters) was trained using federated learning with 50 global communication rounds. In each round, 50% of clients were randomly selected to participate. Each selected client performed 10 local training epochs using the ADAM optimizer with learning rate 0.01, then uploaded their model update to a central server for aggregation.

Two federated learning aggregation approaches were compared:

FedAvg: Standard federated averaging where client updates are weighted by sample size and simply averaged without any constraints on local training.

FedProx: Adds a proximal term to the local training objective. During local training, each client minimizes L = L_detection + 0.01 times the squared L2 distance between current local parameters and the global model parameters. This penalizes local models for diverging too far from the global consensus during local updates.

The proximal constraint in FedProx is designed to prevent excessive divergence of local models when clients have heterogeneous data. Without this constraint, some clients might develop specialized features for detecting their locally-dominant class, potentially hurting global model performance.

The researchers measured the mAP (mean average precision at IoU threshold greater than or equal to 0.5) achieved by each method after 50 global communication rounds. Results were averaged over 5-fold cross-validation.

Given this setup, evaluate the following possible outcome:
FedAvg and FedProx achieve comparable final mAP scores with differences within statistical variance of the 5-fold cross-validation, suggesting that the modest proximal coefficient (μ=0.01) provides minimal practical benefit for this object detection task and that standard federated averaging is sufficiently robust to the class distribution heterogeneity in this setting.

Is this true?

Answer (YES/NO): YES